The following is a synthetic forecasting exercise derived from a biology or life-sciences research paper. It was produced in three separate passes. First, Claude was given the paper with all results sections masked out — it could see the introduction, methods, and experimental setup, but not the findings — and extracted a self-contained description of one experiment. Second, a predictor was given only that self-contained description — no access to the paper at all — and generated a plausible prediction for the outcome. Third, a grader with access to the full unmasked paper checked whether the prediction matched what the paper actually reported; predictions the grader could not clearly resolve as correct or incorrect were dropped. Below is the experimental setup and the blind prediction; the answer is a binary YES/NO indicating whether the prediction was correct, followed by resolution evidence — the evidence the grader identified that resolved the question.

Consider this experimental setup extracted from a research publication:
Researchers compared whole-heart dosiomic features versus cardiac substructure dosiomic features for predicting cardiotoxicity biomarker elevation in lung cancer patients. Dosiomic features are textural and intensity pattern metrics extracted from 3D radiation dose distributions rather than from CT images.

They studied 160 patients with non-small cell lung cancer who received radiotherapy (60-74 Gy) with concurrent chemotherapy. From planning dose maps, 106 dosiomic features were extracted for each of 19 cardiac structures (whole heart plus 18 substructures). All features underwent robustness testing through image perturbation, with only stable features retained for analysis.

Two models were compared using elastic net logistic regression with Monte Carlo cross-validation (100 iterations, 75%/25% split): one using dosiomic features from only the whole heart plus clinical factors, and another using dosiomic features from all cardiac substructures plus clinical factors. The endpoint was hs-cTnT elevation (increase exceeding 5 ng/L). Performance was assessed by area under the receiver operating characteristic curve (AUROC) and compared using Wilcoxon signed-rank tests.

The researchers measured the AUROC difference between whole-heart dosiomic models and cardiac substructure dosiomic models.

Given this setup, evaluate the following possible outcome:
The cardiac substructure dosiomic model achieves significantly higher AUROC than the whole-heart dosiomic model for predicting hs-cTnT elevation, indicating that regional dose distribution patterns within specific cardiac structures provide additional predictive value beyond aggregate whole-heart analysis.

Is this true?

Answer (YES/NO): YES